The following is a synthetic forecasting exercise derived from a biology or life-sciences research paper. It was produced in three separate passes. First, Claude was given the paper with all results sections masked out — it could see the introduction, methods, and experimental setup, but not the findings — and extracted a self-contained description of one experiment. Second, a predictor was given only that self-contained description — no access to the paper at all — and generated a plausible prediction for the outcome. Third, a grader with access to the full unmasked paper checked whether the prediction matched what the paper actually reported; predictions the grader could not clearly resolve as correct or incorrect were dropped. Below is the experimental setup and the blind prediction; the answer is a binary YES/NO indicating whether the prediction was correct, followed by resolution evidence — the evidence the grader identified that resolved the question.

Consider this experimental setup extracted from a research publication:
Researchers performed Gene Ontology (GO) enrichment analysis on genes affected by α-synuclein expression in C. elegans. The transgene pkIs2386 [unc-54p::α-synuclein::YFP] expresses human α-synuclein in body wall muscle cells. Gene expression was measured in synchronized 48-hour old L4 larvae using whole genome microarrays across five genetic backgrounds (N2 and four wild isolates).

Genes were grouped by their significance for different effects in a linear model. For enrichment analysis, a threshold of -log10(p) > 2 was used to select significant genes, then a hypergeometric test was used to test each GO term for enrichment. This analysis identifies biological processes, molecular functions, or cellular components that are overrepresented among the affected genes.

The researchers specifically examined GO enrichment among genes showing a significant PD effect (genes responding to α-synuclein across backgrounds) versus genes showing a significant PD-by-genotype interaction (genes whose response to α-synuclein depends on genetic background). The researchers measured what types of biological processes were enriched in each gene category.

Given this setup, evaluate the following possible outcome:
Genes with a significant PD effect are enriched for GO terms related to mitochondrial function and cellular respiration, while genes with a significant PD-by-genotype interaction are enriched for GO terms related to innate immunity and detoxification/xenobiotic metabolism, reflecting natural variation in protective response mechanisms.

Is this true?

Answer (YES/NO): NO